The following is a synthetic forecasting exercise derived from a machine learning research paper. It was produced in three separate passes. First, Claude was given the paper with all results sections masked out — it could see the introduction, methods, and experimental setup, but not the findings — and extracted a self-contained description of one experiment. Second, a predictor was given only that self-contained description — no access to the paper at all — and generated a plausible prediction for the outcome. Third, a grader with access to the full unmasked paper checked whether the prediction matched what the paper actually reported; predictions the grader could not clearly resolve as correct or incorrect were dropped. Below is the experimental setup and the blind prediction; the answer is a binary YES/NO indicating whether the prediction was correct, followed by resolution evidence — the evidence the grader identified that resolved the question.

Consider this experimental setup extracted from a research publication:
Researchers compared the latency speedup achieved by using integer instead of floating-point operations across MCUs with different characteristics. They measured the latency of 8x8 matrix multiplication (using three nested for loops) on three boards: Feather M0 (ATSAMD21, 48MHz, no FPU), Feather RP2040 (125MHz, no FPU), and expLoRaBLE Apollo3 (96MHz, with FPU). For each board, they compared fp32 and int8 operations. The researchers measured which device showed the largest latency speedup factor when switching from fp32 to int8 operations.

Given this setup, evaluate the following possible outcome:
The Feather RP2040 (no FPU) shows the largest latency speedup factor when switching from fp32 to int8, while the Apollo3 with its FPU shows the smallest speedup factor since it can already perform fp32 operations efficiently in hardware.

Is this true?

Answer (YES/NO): NO